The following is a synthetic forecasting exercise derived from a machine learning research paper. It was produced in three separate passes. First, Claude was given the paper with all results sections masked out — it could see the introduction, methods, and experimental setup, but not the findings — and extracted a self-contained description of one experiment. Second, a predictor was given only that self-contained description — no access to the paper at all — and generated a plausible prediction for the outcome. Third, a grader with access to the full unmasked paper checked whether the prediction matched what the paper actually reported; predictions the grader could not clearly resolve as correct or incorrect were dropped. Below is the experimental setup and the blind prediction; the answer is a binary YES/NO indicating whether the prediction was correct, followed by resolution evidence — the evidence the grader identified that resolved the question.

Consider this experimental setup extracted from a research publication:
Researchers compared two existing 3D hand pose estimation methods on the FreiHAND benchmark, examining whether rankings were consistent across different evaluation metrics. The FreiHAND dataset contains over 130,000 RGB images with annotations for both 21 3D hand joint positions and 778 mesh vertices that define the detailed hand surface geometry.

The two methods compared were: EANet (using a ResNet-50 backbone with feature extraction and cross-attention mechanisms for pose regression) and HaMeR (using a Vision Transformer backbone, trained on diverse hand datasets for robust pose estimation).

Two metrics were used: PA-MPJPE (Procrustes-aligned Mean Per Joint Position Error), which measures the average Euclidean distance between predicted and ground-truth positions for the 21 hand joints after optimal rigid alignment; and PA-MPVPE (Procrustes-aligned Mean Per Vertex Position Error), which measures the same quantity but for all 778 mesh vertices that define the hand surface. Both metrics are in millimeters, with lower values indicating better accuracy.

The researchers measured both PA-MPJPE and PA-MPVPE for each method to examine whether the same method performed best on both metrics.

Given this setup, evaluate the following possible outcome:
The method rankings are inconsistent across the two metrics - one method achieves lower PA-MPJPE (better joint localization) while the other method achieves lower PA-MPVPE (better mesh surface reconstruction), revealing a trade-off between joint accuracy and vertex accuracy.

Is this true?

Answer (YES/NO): YES